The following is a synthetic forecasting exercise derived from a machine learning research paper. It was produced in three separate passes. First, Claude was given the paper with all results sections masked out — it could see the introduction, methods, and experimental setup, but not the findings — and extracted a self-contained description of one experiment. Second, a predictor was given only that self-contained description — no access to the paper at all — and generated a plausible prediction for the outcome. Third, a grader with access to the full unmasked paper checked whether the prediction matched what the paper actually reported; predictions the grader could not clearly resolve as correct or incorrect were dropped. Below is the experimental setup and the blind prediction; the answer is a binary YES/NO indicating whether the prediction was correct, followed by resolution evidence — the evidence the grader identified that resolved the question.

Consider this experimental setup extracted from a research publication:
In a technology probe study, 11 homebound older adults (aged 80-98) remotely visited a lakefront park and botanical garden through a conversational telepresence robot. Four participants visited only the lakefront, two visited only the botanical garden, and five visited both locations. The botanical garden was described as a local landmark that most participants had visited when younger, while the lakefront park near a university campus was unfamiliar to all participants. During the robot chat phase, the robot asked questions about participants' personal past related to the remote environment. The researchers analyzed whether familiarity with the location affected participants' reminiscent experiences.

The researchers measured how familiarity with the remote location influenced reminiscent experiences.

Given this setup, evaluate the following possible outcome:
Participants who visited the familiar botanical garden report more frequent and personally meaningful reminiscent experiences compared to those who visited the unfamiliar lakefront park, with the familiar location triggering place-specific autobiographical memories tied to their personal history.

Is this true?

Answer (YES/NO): NO